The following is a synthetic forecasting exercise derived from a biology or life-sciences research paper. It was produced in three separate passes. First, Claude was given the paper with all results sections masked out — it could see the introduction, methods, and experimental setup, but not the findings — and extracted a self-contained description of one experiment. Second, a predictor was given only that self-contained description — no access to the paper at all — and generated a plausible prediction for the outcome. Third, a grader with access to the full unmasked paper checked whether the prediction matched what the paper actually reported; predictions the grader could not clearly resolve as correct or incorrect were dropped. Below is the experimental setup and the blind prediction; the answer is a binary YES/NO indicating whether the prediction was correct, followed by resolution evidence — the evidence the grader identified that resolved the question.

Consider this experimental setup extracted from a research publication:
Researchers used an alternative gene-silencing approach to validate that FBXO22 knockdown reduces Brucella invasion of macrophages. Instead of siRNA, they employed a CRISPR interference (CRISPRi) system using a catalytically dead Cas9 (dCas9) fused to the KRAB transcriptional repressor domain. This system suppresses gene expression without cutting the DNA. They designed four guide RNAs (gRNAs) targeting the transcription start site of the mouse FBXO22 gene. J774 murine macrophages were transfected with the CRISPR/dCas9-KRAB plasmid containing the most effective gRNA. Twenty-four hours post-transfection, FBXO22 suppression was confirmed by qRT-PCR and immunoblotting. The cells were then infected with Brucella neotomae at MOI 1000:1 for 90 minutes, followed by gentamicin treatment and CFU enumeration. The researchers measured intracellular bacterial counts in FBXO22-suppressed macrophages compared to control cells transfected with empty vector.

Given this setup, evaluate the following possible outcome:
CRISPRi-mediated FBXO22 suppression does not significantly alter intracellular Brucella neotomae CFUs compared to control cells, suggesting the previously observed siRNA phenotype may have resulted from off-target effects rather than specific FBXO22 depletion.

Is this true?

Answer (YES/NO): NO